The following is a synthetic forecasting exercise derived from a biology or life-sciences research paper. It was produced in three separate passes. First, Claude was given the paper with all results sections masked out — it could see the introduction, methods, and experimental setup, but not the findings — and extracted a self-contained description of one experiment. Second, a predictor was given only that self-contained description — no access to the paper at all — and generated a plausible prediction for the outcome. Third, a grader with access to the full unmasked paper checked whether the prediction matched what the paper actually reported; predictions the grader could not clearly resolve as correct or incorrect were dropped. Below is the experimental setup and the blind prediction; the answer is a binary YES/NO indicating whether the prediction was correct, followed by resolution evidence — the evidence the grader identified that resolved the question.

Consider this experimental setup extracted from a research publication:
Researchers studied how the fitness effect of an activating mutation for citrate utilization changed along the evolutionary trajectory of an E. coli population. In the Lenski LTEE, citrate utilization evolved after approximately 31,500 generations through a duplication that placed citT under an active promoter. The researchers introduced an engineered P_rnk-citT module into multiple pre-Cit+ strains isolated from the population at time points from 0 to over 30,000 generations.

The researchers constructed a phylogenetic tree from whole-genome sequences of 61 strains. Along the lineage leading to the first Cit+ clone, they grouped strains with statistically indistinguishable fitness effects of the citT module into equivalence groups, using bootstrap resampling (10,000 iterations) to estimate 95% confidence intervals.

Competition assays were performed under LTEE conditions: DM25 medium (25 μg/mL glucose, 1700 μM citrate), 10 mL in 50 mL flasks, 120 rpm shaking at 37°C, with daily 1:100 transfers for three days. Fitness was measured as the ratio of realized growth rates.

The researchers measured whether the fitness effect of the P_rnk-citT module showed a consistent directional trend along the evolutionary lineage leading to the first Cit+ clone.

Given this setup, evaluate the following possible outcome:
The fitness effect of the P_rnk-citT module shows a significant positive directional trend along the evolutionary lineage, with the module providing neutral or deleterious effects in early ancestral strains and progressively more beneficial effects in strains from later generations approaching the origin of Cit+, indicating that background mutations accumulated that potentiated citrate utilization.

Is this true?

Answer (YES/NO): NO